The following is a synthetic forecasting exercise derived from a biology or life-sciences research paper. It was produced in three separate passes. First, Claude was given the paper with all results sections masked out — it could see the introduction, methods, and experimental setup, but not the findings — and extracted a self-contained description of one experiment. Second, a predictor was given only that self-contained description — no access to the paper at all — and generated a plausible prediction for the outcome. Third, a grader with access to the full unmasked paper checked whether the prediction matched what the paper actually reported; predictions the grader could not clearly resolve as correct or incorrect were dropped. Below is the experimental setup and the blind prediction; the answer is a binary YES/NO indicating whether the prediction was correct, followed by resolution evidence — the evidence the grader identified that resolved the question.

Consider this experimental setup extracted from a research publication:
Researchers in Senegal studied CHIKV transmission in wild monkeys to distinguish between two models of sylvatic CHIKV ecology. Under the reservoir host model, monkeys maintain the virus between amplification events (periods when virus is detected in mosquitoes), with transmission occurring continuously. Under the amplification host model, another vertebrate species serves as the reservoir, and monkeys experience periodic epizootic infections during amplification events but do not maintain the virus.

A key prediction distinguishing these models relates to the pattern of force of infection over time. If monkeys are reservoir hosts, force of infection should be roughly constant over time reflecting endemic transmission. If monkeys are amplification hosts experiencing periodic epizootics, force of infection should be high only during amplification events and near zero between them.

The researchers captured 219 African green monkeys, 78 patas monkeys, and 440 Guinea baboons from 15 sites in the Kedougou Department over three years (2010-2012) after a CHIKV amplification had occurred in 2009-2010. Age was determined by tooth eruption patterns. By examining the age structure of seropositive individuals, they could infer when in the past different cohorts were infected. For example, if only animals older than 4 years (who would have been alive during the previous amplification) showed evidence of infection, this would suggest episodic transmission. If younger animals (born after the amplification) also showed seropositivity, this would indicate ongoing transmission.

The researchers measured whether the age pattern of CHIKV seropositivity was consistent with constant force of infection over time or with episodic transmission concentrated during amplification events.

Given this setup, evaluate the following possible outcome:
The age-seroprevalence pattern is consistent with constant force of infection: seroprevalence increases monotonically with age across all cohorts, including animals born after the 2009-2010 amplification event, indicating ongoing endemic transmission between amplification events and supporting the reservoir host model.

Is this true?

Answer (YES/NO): NO